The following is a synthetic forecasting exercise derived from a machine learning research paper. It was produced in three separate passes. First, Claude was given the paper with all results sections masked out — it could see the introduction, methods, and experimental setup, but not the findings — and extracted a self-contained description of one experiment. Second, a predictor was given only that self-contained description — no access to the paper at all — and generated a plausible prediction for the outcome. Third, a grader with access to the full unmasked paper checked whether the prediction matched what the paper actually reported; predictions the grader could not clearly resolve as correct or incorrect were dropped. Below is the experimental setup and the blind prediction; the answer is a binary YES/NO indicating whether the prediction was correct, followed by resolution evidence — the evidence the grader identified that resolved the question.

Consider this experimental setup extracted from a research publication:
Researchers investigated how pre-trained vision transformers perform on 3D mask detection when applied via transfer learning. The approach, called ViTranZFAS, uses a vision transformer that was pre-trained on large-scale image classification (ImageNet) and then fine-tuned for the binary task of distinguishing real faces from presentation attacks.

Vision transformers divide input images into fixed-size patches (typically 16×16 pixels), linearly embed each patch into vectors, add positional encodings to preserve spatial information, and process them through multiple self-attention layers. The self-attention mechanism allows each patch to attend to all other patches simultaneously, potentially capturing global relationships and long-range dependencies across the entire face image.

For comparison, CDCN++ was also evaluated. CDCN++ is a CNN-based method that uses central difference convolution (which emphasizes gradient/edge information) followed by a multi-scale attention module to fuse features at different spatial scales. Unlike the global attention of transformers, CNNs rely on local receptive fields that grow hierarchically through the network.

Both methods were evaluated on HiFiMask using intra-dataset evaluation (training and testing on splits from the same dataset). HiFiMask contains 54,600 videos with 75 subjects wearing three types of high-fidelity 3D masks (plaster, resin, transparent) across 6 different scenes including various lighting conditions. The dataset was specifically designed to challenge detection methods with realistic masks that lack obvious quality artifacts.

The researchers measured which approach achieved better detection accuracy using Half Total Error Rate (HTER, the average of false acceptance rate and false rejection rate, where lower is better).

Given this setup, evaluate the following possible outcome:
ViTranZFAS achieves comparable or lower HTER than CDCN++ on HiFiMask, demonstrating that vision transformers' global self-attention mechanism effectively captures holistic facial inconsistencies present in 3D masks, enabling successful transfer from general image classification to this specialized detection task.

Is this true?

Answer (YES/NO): NO